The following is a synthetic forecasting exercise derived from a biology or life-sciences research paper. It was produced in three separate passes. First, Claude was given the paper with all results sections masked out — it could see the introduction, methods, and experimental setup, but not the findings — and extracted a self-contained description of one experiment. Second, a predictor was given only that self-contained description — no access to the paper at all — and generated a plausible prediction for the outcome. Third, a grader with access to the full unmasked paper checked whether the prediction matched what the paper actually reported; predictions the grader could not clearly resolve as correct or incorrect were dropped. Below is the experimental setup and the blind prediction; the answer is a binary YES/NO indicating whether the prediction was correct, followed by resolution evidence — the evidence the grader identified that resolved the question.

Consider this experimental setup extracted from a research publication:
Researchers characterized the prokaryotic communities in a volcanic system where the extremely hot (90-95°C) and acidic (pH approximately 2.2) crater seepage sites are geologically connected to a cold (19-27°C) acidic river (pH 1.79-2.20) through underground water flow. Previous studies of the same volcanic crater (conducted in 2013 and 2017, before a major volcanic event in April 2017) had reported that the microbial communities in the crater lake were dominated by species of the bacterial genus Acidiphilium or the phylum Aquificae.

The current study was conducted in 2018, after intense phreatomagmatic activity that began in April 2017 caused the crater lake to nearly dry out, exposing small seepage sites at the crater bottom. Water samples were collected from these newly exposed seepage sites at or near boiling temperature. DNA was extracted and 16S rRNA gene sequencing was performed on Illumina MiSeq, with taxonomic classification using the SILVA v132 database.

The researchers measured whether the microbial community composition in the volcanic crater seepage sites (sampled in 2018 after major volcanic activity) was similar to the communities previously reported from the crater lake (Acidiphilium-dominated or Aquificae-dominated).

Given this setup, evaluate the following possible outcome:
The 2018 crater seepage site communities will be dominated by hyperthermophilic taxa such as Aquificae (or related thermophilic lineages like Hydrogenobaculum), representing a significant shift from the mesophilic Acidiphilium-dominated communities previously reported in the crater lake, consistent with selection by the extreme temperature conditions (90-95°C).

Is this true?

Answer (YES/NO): NO